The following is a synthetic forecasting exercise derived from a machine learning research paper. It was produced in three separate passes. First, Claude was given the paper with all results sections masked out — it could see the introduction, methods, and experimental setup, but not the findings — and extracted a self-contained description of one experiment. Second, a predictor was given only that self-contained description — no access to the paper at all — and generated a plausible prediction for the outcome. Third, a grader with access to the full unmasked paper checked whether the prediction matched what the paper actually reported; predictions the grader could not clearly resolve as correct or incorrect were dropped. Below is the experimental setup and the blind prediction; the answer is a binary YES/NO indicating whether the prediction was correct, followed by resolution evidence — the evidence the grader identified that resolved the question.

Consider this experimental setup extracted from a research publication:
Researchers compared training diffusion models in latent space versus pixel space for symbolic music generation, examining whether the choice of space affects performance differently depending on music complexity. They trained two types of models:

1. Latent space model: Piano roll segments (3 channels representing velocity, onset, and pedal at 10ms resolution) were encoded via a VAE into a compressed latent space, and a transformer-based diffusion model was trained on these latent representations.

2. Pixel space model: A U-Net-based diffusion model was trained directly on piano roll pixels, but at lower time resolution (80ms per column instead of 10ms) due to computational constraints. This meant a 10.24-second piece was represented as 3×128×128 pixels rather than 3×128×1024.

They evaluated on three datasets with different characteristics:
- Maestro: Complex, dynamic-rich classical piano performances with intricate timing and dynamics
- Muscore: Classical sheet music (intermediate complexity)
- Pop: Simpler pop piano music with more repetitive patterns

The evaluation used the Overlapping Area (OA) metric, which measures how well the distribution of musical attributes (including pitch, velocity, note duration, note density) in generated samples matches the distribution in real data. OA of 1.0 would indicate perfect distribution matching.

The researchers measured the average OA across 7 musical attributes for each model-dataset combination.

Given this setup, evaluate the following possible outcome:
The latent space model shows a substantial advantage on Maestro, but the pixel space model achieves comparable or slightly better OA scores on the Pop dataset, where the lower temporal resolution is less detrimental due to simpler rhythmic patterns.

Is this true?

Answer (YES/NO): YES